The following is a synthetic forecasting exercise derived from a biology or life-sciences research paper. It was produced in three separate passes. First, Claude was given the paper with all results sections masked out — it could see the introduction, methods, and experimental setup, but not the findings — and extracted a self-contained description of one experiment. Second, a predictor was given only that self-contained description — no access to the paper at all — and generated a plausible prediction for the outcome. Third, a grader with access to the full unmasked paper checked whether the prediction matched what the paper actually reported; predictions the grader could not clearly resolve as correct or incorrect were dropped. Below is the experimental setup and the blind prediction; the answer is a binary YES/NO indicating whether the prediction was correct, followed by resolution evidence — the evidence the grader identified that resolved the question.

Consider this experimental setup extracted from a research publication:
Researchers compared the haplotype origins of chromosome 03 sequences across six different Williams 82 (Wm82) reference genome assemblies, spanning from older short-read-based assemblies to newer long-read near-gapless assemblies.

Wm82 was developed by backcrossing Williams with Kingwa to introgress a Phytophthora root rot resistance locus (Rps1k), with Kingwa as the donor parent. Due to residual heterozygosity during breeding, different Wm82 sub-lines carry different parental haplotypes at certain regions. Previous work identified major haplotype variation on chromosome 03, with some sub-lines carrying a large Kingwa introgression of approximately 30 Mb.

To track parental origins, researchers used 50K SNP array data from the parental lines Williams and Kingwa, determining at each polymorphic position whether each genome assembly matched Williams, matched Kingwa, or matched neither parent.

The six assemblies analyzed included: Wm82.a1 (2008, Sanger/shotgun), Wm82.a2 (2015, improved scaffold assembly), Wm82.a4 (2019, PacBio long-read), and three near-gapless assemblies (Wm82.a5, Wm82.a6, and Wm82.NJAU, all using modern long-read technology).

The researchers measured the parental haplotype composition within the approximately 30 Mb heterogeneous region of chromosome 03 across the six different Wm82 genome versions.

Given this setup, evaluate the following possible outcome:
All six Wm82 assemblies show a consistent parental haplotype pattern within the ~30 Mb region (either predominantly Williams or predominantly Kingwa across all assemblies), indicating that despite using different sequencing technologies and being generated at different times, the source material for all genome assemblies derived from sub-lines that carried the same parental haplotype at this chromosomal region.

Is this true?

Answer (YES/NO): NO